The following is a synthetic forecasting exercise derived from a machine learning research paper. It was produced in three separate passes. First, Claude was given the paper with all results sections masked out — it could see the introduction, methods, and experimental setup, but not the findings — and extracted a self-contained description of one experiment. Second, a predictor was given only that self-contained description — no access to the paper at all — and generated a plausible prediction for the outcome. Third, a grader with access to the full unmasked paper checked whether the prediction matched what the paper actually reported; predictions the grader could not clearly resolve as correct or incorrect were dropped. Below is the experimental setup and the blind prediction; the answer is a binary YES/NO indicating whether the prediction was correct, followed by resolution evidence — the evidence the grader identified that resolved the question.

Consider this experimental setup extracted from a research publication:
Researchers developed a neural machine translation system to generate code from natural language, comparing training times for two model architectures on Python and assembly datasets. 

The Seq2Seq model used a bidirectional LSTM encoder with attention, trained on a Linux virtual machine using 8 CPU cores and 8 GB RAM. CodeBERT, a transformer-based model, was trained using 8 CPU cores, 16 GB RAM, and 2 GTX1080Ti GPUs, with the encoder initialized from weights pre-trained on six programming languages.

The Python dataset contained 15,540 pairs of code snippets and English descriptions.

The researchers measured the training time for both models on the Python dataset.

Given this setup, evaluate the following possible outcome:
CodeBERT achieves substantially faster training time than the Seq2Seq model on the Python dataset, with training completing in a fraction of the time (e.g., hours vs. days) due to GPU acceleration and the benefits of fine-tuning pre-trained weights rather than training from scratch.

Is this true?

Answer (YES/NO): NO